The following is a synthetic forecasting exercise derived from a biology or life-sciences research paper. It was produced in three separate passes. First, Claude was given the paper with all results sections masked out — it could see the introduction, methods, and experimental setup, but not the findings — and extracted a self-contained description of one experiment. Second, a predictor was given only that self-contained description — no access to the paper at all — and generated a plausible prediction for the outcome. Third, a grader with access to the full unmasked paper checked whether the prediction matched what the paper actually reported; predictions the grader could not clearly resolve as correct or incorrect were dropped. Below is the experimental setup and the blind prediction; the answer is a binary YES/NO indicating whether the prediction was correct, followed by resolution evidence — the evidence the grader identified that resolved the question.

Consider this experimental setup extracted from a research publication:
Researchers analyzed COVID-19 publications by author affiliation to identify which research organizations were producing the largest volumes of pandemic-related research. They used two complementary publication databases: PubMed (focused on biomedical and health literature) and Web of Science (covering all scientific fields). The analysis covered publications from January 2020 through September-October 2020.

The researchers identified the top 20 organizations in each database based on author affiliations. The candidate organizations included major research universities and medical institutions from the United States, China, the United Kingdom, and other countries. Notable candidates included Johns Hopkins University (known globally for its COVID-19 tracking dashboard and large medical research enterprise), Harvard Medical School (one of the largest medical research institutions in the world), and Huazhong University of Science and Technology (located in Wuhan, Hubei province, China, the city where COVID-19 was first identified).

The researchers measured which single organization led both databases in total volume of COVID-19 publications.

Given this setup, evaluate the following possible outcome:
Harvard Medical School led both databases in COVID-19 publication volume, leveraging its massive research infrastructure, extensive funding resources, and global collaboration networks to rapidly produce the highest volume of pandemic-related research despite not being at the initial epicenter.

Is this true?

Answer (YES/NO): NO